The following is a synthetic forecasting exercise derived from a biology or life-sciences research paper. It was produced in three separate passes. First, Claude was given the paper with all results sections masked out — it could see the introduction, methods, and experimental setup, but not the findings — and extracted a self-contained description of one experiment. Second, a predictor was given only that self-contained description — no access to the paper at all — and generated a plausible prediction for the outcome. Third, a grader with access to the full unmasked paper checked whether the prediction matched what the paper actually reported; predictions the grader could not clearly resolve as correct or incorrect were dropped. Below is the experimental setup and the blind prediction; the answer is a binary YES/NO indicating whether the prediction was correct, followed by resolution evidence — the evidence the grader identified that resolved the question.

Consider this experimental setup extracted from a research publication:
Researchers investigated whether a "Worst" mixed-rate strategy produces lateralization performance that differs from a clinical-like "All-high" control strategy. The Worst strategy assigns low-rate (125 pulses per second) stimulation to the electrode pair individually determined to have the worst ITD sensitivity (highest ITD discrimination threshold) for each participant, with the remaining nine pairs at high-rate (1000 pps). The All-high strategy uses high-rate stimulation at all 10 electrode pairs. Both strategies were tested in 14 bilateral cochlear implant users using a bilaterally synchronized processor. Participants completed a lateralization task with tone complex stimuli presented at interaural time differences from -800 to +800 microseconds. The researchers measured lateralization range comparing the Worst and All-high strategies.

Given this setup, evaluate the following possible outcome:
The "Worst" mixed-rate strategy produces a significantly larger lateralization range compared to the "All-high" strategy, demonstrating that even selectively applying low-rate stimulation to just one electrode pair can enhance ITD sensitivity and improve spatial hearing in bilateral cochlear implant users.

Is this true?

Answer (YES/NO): NO